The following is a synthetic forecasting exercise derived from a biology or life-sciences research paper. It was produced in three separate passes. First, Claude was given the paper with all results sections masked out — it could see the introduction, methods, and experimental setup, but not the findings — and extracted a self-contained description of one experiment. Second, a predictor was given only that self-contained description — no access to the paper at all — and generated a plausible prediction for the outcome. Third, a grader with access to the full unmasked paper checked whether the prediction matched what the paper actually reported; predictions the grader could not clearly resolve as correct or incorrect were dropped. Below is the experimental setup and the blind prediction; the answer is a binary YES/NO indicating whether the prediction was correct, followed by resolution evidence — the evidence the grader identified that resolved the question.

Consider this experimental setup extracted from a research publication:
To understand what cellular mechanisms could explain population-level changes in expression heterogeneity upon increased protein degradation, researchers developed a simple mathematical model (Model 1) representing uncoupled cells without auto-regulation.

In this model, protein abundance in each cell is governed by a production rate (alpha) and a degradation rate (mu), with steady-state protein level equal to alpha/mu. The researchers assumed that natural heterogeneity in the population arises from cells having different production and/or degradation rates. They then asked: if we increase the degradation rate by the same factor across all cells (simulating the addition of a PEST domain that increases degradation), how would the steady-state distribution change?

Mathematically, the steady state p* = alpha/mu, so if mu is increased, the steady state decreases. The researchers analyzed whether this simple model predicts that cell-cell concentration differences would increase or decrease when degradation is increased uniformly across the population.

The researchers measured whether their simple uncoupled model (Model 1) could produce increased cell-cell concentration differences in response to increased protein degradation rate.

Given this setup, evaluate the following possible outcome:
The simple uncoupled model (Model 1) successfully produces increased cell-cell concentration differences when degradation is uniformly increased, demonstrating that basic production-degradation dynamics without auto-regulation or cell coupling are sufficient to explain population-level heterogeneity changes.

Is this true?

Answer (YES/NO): NO